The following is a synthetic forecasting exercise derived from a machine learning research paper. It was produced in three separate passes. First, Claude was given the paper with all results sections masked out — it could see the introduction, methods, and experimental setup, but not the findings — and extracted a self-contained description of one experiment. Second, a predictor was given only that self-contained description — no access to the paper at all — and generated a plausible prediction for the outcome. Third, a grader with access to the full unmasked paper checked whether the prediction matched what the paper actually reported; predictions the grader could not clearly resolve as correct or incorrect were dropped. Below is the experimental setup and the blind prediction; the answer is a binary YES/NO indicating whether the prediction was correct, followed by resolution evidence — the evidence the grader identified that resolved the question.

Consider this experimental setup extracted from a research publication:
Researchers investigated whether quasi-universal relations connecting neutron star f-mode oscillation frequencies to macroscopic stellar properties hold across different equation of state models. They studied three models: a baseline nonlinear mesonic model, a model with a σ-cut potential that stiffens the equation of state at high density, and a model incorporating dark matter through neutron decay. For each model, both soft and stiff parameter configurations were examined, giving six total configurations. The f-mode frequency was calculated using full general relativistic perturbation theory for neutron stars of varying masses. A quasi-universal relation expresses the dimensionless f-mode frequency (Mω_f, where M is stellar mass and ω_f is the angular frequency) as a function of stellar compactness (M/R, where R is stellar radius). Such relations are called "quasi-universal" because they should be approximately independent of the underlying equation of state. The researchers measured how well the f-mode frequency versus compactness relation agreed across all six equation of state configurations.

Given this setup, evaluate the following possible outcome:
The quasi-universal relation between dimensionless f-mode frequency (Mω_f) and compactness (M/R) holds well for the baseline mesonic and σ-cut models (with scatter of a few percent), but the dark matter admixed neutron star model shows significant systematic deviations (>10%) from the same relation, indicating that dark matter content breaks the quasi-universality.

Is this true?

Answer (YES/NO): NO